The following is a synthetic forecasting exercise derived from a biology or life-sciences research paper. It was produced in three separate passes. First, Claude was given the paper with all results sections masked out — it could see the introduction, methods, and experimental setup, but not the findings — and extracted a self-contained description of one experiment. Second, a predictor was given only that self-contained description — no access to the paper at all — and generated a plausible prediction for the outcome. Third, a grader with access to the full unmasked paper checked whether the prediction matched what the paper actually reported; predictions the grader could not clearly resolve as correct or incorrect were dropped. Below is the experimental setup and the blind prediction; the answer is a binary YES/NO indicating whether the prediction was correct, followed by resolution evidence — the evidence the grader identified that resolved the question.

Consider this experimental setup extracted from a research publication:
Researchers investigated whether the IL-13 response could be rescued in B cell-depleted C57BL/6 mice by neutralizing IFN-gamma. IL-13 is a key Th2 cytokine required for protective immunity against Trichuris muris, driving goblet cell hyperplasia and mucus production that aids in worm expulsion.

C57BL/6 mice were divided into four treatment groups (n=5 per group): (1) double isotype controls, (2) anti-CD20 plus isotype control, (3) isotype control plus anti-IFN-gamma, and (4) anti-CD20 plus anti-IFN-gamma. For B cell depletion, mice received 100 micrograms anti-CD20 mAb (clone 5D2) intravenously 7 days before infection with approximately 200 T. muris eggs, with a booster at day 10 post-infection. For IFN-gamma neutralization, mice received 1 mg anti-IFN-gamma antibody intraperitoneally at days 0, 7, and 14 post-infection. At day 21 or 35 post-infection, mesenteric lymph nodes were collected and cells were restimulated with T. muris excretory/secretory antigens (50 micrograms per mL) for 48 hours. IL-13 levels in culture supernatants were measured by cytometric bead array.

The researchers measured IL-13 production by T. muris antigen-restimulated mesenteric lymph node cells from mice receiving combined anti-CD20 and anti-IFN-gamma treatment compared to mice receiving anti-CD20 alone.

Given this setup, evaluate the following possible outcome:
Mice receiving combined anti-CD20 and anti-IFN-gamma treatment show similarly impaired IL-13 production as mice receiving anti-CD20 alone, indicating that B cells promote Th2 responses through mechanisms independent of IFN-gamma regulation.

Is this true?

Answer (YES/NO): NO